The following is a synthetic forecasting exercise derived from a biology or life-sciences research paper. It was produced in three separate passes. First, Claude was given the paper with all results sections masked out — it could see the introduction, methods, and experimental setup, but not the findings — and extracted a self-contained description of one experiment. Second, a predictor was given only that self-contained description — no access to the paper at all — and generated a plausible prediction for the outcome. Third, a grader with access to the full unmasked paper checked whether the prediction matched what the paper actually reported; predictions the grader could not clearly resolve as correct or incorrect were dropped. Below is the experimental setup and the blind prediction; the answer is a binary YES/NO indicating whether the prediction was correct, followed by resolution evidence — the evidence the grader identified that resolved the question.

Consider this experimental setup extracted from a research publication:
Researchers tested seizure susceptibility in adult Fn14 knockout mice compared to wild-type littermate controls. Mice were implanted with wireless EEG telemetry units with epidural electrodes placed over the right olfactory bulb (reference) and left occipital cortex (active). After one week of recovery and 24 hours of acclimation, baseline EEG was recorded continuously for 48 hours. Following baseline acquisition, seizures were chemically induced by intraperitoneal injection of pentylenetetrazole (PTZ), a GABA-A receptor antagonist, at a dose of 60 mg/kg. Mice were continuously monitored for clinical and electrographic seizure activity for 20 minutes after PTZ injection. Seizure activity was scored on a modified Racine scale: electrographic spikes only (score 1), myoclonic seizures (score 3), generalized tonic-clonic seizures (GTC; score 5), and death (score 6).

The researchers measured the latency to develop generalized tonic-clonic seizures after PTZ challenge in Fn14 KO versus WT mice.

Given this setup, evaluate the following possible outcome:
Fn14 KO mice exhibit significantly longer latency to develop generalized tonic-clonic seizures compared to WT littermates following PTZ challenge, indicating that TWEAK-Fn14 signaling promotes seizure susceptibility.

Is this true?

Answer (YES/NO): NO